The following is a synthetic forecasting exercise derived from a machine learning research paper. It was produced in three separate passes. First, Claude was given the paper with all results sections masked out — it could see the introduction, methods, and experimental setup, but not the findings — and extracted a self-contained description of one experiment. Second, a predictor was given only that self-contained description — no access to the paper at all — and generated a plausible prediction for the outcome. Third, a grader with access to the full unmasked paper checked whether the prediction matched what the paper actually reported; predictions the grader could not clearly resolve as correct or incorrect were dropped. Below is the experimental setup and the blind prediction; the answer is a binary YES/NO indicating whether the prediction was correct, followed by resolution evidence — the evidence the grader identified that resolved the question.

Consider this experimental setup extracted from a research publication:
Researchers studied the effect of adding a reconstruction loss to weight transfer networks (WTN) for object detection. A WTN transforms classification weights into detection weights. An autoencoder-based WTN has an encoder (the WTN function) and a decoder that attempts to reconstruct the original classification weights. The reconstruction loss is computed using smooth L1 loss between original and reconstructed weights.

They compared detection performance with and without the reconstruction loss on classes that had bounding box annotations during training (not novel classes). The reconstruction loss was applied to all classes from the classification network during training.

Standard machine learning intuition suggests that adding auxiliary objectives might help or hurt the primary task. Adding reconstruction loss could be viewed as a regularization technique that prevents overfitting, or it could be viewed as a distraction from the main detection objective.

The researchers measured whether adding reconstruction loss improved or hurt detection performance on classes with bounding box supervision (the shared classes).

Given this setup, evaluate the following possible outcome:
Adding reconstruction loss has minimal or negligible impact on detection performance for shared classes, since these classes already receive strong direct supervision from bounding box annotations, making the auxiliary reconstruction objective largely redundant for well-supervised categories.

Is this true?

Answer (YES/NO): NO